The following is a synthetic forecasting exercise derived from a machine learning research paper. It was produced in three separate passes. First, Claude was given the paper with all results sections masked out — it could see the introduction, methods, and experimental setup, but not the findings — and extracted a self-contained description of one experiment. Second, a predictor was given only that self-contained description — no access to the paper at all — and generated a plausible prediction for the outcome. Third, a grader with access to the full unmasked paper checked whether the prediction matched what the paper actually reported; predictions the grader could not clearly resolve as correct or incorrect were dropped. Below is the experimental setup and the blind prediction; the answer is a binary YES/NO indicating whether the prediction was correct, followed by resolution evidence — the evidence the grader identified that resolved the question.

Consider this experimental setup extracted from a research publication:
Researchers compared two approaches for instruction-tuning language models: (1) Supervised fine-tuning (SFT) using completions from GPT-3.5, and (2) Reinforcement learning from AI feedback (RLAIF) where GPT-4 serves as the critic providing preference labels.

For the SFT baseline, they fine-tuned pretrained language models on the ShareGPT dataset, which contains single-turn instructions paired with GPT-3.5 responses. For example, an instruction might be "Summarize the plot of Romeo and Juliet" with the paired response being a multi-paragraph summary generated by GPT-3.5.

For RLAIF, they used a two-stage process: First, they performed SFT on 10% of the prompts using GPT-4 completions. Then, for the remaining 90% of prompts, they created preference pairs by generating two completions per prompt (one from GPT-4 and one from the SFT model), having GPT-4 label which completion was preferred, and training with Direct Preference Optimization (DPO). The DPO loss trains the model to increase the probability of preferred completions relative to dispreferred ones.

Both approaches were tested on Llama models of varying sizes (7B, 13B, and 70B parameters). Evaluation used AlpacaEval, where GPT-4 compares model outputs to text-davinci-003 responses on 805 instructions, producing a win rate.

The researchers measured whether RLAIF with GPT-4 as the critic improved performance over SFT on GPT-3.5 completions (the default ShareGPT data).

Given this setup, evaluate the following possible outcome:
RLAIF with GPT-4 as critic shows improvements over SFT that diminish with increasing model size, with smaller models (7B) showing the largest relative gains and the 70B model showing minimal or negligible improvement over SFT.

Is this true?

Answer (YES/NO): NO